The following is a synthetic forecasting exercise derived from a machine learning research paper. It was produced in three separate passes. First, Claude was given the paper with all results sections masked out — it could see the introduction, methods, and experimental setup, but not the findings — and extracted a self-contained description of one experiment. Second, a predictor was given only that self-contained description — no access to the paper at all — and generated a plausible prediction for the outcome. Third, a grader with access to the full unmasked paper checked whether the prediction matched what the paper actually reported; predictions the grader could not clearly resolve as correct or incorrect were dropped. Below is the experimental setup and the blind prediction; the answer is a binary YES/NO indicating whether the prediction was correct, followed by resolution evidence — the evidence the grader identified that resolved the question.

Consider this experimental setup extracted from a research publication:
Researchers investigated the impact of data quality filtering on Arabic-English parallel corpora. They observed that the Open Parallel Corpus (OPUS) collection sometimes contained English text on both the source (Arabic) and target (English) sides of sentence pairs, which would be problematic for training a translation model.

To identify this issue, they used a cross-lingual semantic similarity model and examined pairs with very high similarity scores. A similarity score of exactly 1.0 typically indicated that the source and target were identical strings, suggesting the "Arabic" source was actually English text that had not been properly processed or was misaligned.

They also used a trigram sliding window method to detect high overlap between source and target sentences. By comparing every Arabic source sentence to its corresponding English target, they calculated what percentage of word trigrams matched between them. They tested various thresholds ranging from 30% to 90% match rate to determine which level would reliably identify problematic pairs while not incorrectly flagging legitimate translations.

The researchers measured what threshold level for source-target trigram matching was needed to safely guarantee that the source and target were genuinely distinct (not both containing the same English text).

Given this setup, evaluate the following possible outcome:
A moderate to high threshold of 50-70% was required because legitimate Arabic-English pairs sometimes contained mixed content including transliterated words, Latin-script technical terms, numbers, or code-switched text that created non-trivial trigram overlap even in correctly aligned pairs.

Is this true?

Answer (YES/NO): NO